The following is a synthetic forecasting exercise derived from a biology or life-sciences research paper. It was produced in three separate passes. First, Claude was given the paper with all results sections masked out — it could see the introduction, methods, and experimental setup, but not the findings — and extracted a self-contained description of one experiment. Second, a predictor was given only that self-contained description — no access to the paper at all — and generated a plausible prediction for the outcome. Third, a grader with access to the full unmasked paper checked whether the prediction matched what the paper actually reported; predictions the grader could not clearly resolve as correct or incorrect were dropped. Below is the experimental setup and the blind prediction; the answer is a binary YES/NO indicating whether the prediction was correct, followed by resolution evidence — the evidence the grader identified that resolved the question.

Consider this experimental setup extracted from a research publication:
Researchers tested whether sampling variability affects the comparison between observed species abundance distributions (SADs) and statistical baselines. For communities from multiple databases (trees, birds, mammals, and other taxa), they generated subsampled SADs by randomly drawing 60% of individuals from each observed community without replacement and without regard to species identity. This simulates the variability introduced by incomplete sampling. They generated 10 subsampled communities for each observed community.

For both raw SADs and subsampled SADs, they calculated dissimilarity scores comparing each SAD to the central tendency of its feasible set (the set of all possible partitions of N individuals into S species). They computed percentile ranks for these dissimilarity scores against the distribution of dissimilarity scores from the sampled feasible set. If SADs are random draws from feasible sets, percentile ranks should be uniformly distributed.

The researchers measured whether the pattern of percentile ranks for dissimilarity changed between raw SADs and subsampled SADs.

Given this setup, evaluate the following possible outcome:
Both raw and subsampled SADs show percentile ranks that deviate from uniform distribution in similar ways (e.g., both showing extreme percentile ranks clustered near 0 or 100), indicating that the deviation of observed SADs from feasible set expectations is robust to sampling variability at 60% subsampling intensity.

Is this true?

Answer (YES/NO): NO